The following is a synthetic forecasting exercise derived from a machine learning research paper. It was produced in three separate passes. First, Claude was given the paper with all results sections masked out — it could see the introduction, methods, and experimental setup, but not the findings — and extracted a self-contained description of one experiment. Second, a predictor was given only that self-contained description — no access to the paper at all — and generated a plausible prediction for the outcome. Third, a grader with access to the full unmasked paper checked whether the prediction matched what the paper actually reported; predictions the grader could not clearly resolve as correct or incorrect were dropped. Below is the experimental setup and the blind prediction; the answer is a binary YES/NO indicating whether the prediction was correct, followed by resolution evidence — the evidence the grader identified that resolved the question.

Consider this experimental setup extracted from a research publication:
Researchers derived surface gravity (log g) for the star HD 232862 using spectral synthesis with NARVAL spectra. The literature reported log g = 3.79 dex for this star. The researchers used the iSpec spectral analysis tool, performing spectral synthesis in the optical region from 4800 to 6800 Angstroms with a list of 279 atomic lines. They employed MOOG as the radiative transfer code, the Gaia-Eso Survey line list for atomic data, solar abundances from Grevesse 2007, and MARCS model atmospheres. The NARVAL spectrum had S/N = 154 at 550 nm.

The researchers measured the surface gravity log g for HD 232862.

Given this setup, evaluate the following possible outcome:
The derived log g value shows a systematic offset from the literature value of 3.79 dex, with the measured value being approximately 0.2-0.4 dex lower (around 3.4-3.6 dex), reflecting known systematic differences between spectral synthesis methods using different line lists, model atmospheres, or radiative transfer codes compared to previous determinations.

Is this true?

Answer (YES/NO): NO